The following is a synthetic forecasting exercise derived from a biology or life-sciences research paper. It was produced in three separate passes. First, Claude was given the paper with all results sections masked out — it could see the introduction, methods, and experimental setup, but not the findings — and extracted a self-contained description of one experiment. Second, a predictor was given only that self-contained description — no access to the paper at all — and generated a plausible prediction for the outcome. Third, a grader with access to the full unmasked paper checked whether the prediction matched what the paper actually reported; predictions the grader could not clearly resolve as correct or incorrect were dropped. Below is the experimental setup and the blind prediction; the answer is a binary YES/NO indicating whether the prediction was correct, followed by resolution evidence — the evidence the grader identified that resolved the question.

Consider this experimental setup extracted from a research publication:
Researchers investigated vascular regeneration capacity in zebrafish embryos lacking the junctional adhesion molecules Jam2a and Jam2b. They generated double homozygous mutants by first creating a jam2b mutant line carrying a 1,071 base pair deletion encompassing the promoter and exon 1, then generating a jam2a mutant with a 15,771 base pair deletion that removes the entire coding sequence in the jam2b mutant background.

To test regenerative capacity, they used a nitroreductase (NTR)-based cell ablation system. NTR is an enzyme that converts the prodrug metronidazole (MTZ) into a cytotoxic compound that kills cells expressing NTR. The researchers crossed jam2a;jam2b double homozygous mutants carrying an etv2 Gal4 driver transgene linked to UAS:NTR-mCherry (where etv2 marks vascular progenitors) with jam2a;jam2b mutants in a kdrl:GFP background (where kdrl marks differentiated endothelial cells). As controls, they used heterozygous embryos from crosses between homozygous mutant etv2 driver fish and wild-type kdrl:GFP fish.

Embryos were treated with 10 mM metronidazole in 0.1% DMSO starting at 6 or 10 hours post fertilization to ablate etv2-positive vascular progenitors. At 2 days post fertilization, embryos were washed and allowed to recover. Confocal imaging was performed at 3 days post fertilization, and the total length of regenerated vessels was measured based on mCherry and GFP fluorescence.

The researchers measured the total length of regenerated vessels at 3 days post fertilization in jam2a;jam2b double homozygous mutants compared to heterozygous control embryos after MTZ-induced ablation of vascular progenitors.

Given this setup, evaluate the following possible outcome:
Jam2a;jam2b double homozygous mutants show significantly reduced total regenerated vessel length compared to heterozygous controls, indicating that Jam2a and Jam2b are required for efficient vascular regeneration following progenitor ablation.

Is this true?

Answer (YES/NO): YES